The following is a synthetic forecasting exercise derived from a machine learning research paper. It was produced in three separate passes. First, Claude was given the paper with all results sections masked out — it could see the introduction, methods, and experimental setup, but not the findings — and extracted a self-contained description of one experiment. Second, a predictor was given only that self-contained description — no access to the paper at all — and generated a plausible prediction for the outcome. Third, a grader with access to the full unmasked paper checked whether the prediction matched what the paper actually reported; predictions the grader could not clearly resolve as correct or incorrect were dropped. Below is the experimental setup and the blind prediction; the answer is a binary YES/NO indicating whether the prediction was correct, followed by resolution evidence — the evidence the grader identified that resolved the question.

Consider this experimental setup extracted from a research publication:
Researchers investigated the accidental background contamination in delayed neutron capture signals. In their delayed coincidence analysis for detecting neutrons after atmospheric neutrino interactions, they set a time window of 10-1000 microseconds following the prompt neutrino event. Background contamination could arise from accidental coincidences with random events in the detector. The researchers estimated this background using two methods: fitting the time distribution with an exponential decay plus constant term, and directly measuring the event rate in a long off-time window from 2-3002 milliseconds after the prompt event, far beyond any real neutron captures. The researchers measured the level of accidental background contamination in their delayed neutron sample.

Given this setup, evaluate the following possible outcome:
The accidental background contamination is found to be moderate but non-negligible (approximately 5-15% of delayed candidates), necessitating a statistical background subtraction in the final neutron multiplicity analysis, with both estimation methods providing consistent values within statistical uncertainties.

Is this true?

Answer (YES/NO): NO